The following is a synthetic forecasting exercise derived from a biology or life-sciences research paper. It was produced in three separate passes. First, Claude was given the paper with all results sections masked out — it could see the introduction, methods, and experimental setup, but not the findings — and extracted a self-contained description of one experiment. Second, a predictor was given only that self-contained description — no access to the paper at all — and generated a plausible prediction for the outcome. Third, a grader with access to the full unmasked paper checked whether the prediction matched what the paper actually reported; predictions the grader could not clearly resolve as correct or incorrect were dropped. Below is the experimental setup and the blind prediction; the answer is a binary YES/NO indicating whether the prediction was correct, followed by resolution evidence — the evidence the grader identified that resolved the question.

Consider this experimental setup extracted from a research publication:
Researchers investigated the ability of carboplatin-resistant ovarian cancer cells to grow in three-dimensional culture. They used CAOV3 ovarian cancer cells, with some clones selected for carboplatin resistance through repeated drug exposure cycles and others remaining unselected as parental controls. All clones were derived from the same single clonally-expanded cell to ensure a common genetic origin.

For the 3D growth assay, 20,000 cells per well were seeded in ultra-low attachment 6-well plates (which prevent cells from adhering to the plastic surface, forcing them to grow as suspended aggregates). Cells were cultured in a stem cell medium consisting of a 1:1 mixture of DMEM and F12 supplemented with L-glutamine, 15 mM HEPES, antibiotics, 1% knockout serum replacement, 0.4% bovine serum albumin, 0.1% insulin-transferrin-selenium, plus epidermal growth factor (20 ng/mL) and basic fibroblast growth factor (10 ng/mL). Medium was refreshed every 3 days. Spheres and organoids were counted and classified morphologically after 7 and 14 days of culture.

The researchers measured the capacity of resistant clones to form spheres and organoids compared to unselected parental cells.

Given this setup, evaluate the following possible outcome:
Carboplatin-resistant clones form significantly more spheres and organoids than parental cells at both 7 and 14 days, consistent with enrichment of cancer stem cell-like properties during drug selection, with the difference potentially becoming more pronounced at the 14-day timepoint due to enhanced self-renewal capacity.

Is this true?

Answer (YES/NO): NO